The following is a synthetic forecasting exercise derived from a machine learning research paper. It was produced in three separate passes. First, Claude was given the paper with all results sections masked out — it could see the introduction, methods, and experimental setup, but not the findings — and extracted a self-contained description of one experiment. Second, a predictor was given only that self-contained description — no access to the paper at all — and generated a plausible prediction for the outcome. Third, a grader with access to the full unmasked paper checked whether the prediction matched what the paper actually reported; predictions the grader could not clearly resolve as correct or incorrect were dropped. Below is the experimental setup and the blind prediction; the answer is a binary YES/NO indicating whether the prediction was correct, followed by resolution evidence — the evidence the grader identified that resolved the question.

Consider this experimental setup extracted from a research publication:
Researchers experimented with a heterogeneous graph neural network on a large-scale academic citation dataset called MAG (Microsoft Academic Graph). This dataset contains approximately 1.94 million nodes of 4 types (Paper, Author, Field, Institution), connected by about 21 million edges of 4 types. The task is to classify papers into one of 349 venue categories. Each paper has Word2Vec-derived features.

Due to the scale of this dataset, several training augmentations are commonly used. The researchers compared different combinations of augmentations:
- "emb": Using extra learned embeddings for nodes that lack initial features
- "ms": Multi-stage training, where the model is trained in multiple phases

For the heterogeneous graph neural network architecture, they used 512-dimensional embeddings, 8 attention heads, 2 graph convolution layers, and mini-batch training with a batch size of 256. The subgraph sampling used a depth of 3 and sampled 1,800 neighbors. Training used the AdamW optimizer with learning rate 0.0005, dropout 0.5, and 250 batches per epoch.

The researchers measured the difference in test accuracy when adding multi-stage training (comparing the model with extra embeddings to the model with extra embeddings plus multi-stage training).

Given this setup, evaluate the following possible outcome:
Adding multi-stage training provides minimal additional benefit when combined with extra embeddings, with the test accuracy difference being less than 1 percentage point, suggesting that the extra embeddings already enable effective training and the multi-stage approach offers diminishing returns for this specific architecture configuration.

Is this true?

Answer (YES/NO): NO